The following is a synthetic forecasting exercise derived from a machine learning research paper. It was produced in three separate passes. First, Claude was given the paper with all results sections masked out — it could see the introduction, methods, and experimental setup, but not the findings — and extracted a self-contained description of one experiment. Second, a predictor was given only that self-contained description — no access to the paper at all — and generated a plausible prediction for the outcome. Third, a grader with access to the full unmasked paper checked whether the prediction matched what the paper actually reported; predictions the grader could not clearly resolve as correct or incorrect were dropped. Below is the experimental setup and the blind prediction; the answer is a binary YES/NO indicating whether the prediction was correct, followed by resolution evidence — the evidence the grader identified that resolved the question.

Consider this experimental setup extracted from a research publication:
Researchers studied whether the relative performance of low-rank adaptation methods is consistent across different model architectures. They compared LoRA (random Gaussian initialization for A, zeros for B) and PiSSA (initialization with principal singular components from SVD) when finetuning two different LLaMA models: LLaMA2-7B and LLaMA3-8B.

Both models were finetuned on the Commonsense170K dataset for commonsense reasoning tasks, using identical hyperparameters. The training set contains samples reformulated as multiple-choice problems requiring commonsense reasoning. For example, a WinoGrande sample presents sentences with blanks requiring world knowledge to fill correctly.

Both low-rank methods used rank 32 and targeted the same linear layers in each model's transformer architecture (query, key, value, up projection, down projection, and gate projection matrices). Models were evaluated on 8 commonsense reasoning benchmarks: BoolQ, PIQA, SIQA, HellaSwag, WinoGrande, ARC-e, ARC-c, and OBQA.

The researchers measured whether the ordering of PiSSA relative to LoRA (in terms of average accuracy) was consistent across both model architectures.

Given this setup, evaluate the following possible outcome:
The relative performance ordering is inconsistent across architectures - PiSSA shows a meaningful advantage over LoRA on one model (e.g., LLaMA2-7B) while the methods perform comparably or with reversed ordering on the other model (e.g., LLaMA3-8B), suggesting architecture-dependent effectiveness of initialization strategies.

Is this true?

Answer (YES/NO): NO